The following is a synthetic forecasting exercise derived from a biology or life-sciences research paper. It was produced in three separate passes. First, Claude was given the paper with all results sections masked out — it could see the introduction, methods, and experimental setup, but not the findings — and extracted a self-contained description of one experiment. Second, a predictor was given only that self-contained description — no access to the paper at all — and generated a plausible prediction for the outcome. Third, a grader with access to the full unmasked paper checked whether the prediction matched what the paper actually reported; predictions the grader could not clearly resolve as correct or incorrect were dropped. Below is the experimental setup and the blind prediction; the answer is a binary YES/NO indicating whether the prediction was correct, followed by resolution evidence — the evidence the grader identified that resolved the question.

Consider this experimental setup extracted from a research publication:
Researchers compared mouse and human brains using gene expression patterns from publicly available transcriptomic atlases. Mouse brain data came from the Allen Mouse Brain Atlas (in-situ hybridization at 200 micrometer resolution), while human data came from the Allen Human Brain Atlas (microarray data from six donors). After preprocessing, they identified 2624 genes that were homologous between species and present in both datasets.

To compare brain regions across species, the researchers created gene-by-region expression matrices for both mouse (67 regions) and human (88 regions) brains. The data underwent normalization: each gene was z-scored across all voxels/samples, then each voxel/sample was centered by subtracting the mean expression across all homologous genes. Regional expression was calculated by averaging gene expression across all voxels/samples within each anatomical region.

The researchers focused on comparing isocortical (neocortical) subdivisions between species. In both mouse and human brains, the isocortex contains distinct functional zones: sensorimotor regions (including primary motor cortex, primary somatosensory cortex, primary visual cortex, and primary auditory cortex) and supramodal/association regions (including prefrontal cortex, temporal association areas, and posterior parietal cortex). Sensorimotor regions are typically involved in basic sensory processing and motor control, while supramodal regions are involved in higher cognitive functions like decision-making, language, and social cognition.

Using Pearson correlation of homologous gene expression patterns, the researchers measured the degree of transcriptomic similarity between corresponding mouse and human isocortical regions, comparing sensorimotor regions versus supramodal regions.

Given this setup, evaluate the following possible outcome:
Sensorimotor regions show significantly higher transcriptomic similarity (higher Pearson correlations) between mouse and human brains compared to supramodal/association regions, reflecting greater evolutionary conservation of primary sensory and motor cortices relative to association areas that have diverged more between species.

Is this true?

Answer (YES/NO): YES